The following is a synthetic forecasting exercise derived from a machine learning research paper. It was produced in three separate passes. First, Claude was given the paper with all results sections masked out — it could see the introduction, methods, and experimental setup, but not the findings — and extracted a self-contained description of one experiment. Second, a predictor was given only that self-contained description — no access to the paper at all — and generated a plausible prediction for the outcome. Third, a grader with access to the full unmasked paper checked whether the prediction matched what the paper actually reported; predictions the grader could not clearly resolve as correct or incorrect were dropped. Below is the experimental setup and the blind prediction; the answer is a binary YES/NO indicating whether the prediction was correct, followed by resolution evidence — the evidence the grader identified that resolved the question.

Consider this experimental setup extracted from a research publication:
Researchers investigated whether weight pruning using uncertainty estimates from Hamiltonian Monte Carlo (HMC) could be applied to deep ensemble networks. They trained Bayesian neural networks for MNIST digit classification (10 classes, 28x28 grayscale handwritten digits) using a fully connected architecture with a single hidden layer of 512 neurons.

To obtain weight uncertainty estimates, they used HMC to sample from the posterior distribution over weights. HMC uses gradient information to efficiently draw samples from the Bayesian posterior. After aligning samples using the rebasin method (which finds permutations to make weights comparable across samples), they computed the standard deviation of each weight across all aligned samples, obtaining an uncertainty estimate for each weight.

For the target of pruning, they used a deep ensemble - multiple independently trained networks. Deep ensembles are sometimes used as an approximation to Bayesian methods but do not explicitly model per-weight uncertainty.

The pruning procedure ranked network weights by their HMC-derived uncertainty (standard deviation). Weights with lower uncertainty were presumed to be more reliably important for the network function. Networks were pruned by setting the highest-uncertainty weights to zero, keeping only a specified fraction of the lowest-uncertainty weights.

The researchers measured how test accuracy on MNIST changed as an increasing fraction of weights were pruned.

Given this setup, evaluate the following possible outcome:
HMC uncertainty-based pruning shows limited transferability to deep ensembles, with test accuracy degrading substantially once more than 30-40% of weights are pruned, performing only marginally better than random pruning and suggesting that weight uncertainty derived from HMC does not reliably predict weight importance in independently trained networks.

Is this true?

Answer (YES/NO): NO